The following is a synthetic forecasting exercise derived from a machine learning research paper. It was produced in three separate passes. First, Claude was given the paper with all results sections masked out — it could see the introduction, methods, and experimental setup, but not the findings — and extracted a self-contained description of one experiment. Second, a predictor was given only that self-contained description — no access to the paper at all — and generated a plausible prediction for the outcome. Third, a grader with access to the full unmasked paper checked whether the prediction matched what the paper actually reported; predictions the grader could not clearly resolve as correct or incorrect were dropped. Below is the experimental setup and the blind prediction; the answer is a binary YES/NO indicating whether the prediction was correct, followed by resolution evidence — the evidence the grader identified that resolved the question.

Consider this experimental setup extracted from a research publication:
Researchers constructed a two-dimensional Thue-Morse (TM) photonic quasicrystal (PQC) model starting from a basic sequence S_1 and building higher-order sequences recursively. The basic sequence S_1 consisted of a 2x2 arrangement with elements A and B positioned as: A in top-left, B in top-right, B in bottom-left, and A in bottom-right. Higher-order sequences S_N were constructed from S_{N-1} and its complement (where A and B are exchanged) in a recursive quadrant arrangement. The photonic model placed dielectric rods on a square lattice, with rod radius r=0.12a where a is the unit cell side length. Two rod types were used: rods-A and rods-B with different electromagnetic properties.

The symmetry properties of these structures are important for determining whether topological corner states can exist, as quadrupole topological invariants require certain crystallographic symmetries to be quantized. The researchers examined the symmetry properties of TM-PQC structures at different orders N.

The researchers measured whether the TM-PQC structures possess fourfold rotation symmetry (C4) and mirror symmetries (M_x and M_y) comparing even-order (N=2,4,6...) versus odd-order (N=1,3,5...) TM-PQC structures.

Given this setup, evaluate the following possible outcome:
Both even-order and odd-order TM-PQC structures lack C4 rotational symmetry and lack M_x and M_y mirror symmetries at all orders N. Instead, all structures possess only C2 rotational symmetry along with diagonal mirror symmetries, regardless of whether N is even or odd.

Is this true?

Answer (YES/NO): NO